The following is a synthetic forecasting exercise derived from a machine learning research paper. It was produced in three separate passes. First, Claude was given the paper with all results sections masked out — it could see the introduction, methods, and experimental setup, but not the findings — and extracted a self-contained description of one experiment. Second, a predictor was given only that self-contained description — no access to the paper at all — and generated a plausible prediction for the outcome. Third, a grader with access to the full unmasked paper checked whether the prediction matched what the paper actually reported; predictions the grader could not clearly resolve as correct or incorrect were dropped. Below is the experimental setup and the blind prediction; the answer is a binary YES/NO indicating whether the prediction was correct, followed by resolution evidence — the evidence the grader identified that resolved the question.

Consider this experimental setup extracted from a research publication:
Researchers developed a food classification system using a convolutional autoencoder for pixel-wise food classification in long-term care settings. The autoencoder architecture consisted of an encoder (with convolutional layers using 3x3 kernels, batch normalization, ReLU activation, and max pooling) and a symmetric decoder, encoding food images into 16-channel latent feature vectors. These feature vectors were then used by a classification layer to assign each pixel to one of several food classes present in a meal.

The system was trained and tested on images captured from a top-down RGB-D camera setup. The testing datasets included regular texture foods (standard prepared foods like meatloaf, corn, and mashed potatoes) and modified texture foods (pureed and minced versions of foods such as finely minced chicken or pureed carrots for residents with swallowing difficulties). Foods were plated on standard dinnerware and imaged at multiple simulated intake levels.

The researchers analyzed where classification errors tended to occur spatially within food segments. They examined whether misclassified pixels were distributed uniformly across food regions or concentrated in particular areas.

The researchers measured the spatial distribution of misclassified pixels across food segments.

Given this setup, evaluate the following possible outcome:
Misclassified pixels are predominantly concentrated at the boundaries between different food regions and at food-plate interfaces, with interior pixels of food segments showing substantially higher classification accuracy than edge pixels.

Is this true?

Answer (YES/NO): YES